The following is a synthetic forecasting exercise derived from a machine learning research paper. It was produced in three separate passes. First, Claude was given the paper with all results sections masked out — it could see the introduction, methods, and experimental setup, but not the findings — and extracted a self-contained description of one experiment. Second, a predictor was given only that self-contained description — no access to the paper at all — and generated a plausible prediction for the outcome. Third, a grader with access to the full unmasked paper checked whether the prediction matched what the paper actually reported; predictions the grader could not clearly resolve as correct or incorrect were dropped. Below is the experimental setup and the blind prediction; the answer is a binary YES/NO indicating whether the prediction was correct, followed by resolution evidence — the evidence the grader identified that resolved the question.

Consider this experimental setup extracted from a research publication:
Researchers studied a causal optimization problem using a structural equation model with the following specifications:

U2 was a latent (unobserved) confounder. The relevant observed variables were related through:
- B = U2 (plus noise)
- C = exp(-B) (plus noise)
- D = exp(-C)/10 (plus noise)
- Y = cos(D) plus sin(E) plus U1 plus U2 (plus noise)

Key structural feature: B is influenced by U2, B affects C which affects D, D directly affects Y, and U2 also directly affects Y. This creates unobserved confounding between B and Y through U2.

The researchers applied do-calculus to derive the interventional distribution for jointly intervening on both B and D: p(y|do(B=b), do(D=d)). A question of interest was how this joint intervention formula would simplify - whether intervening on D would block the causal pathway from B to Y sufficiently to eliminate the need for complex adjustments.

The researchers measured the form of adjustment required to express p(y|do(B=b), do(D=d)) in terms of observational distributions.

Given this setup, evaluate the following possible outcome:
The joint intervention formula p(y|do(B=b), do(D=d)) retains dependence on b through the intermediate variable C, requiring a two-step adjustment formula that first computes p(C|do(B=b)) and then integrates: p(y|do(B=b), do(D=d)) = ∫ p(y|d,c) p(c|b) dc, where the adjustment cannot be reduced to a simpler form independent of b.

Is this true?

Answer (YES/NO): NO